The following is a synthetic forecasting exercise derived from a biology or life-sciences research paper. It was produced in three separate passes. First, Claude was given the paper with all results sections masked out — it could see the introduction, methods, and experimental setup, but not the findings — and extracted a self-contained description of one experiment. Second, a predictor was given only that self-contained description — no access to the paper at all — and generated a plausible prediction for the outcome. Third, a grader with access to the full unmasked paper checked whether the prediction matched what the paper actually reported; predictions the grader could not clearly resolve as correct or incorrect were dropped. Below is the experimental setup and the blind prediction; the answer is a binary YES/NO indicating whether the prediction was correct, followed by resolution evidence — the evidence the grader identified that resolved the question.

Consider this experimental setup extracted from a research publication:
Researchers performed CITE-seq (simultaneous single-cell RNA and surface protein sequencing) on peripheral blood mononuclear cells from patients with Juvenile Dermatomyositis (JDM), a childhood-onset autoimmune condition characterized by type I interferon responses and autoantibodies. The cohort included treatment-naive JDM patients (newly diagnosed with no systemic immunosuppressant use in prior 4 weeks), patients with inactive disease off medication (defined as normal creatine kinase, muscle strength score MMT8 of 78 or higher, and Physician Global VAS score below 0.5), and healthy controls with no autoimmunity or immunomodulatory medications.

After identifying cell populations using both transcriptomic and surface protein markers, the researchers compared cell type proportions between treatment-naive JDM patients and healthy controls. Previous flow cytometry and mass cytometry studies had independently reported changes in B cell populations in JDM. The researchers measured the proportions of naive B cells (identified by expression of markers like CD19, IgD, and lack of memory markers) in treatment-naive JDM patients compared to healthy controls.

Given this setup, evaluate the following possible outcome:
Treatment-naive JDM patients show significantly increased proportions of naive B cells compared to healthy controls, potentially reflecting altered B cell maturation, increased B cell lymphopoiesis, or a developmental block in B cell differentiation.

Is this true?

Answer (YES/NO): YES